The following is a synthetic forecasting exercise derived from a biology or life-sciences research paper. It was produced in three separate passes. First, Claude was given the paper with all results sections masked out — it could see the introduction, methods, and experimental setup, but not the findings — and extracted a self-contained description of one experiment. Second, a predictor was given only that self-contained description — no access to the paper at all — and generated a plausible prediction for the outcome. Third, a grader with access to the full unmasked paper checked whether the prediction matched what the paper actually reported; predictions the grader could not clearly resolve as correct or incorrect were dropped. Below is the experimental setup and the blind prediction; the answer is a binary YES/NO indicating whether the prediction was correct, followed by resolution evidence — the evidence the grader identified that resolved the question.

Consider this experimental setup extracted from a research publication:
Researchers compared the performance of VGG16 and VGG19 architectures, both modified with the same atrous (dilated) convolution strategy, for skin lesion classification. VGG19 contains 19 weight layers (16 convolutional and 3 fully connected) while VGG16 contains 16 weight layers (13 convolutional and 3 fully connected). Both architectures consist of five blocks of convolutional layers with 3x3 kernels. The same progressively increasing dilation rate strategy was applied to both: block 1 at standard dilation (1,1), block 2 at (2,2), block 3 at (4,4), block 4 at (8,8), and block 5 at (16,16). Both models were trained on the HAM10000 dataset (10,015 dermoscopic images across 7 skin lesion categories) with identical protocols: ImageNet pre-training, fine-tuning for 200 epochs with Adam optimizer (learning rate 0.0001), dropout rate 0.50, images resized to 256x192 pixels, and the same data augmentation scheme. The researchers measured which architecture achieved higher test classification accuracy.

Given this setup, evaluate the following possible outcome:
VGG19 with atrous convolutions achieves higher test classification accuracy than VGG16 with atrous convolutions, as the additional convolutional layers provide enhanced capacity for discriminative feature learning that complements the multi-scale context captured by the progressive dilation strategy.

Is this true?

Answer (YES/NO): YES